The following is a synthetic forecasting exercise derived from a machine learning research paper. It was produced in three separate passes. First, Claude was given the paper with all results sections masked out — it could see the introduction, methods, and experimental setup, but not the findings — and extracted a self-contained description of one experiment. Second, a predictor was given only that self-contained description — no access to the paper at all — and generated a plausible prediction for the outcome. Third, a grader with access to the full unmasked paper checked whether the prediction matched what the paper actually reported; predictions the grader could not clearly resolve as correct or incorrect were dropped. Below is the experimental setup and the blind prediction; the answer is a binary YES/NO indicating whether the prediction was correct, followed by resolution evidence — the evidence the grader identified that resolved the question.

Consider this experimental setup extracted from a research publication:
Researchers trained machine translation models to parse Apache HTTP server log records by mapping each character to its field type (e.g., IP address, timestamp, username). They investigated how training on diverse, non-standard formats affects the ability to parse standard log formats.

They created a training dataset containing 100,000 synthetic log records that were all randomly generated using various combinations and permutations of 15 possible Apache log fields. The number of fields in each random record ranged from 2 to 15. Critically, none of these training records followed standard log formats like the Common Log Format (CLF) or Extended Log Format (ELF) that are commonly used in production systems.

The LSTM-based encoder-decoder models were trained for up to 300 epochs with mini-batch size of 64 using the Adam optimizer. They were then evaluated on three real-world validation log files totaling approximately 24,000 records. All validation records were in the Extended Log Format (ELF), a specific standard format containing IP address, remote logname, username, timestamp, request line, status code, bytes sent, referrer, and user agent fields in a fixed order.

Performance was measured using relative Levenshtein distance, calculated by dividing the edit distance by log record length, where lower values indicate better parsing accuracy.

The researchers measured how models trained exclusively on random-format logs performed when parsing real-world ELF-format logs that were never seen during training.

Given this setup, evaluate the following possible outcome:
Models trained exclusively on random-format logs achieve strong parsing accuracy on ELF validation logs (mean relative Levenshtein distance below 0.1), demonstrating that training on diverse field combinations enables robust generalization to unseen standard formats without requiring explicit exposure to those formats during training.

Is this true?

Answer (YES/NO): NO